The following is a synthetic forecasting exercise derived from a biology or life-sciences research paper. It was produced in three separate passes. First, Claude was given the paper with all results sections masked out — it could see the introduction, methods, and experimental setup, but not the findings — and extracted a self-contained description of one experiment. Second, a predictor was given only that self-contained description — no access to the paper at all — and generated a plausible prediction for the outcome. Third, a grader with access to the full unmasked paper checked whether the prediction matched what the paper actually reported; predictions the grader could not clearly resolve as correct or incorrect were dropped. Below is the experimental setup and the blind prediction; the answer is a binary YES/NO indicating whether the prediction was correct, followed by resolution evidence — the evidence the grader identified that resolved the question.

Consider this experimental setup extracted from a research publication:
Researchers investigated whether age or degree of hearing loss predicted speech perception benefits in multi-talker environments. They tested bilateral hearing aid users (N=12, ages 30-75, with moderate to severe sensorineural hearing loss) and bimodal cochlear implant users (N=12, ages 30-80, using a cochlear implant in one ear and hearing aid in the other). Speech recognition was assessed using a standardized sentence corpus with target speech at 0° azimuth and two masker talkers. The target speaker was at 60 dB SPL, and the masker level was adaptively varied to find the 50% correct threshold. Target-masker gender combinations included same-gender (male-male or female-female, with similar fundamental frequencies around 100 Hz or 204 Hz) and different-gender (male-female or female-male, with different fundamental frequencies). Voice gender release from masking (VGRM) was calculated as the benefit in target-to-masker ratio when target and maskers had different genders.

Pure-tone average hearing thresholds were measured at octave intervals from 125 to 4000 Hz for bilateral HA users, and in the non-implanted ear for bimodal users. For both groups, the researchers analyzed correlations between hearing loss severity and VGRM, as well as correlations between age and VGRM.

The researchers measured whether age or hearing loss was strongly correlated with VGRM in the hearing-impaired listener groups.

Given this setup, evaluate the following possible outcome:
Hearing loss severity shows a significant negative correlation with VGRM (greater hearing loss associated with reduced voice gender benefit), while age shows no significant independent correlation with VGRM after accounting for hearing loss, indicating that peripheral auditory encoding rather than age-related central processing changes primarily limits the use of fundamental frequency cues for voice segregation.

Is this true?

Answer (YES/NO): NO